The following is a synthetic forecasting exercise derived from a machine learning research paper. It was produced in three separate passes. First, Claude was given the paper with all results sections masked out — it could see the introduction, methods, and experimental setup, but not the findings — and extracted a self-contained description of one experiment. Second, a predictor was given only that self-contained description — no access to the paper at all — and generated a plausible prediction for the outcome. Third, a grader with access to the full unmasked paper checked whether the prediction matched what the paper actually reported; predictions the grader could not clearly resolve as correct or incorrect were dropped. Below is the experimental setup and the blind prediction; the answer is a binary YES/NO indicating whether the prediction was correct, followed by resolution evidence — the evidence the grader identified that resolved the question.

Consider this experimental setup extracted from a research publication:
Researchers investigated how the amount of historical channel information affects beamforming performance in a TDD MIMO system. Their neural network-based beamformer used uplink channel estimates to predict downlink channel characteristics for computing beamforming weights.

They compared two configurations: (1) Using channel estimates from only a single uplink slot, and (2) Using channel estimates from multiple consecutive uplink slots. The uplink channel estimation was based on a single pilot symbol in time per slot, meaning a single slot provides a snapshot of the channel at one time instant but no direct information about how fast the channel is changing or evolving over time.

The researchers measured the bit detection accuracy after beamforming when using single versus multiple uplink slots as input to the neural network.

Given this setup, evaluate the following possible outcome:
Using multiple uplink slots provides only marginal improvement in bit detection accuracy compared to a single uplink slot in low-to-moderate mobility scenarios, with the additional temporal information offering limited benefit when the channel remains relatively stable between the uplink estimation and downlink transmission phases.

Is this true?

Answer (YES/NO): NO